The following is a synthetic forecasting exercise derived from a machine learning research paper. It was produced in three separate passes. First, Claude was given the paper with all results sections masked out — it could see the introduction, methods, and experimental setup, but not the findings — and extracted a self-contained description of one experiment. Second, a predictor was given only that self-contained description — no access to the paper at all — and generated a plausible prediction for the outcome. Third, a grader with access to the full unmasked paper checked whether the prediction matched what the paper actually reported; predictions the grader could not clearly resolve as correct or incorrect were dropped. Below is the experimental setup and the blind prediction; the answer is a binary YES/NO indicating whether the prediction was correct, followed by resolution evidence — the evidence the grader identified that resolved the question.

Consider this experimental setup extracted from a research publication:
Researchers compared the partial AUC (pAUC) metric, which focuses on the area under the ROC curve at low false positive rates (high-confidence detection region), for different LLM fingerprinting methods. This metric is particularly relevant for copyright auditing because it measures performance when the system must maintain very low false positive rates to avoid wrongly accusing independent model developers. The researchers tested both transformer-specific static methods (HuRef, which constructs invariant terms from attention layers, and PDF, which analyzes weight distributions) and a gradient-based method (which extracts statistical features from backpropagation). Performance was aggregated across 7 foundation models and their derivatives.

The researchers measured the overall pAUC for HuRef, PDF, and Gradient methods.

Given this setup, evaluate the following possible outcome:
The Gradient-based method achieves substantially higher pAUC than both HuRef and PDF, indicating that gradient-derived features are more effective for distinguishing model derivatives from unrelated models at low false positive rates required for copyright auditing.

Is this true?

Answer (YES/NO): NO